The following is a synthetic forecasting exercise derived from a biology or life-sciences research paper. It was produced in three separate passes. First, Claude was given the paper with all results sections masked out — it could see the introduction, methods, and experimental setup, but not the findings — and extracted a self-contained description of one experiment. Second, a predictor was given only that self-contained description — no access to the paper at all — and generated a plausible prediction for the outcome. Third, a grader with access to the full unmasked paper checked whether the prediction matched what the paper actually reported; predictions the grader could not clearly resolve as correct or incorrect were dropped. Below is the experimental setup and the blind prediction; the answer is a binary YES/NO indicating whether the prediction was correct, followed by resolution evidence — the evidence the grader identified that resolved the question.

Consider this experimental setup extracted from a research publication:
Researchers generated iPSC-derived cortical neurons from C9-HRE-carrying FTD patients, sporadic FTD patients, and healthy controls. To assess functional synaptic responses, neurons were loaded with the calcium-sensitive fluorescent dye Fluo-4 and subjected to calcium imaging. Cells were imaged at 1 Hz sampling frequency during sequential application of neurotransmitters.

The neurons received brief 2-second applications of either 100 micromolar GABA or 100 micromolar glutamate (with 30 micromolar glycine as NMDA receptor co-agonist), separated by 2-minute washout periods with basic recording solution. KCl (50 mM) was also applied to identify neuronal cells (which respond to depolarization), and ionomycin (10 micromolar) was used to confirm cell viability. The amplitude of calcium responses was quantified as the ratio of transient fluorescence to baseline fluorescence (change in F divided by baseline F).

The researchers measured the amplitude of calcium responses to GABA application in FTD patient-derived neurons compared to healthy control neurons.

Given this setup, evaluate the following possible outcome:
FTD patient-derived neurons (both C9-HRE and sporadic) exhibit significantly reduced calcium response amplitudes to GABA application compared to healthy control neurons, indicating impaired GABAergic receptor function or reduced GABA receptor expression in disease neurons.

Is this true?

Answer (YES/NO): YES